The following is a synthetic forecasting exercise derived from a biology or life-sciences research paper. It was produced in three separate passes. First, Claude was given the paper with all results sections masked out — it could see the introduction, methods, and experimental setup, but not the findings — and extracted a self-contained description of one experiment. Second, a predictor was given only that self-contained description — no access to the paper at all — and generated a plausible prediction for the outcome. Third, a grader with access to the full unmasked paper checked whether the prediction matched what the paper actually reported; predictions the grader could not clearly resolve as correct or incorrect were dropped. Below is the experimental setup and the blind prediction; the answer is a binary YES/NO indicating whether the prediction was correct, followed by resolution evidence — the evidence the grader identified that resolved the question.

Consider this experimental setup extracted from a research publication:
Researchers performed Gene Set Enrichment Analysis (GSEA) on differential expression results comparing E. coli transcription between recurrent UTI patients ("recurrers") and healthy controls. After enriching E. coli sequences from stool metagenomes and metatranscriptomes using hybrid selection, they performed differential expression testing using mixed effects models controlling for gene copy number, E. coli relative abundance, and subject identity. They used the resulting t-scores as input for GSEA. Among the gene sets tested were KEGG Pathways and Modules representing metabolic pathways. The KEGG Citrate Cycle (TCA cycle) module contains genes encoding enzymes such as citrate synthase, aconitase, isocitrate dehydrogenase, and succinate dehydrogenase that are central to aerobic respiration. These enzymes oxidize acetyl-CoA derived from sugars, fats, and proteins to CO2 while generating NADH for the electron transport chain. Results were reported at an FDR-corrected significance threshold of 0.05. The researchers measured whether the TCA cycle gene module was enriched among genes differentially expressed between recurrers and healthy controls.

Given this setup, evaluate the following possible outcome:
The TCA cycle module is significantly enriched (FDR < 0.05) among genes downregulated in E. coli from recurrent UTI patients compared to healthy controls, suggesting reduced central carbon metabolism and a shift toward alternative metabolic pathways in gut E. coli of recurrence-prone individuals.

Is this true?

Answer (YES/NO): NO